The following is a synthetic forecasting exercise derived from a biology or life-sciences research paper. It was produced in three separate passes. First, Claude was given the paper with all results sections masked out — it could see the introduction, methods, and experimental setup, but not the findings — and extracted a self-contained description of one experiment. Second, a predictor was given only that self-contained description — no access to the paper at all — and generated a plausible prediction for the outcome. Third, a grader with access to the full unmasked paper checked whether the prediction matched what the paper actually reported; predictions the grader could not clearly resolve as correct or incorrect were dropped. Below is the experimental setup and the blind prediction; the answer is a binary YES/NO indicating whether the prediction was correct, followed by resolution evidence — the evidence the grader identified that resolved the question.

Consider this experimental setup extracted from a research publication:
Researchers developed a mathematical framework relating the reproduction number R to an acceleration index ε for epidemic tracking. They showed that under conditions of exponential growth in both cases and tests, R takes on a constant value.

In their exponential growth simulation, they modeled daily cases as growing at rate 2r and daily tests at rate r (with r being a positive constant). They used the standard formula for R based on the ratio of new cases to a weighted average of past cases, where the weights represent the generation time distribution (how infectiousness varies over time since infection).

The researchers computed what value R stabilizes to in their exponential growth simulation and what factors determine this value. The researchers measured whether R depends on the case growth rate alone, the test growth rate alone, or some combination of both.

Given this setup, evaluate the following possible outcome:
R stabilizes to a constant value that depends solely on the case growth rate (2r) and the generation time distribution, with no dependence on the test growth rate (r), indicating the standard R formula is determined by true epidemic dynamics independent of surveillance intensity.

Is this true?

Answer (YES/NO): YES